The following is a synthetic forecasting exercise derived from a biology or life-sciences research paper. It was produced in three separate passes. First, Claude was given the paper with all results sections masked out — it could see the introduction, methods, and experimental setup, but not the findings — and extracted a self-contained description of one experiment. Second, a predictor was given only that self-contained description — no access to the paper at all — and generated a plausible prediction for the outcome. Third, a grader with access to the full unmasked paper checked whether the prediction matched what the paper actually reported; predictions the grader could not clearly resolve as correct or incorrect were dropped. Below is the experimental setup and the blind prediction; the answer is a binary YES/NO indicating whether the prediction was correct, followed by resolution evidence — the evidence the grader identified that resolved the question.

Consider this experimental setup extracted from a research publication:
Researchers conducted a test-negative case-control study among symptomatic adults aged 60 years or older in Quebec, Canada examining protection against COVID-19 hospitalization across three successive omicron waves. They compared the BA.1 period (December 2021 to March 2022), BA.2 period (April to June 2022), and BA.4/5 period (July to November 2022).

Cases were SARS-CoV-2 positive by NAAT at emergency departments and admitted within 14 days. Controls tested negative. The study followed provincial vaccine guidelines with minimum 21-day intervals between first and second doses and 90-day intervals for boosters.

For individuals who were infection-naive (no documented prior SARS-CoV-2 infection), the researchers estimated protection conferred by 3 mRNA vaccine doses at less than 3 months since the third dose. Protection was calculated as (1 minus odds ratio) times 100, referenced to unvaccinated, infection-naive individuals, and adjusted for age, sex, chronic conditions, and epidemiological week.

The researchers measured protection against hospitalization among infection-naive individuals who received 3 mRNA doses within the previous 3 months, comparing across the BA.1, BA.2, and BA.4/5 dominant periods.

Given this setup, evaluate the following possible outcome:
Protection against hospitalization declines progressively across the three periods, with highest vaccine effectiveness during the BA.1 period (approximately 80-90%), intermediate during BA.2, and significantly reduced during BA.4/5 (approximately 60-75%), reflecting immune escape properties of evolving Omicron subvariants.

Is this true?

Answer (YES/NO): NO